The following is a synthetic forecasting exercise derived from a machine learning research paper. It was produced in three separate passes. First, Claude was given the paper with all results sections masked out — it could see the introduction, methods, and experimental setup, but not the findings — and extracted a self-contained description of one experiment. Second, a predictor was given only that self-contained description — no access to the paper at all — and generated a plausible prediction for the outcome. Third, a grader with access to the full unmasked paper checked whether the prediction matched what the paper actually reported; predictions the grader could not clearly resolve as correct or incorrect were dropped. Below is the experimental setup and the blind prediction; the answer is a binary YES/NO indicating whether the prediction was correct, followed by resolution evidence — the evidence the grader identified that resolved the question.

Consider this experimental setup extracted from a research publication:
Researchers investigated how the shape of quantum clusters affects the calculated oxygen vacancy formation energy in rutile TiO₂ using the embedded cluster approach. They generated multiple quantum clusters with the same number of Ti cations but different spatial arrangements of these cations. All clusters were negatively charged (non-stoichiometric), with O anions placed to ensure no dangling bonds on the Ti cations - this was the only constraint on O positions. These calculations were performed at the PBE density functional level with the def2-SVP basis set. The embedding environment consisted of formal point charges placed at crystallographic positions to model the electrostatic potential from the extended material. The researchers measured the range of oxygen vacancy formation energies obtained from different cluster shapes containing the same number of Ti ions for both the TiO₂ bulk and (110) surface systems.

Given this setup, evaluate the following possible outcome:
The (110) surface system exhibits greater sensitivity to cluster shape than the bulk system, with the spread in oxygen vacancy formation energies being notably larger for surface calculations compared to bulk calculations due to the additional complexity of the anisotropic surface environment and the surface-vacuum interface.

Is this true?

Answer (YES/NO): YES